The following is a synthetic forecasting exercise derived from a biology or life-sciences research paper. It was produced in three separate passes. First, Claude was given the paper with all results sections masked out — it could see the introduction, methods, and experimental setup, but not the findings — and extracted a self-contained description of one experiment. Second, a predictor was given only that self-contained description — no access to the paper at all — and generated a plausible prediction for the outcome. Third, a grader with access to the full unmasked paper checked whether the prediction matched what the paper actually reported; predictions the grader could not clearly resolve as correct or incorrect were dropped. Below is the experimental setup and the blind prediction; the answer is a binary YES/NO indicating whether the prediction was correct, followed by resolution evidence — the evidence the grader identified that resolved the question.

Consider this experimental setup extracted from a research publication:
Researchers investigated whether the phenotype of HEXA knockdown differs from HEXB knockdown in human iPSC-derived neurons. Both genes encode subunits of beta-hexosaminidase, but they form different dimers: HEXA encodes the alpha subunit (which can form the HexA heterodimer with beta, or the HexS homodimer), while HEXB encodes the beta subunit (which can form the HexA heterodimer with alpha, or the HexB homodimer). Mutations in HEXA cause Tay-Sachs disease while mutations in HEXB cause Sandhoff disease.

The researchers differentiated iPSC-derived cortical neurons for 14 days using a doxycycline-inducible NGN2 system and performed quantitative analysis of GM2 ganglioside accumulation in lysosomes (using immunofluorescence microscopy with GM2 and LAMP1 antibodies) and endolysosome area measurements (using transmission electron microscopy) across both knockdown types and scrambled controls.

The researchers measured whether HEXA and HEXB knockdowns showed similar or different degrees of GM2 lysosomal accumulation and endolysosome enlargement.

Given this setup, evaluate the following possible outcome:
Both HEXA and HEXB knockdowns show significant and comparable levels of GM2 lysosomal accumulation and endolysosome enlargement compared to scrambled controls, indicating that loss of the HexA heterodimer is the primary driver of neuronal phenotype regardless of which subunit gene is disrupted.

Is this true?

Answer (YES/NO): YES